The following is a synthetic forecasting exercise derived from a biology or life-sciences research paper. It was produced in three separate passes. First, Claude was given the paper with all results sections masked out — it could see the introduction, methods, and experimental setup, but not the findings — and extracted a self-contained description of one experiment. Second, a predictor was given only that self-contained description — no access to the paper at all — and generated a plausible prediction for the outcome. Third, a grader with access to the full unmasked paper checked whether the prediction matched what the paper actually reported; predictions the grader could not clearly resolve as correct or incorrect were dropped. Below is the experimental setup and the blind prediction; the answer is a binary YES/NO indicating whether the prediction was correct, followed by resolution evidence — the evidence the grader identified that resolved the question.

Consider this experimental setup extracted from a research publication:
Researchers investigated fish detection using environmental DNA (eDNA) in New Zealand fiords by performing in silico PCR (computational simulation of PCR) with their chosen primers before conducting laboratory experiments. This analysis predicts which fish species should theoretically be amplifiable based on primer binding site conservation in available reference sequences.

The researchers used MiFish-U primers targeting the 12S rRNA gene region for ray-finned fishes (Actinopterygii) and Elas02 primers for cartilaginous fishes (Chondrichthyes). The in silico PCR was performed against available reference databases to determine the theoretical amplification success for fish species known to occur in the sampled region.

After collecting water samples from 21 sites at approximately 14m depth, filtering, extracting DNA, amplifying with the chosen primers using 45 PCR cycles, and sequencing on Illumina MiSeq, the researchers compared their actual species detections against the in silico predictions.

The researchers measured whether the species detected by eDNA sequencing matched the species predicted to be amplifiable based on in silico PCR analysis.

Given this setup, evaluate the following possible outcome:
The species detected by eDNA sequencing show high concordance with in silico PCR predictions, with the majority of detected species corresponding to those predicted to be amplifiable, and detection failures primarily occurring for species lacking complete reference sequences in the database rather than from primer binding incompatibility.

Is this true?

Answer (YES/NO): NO